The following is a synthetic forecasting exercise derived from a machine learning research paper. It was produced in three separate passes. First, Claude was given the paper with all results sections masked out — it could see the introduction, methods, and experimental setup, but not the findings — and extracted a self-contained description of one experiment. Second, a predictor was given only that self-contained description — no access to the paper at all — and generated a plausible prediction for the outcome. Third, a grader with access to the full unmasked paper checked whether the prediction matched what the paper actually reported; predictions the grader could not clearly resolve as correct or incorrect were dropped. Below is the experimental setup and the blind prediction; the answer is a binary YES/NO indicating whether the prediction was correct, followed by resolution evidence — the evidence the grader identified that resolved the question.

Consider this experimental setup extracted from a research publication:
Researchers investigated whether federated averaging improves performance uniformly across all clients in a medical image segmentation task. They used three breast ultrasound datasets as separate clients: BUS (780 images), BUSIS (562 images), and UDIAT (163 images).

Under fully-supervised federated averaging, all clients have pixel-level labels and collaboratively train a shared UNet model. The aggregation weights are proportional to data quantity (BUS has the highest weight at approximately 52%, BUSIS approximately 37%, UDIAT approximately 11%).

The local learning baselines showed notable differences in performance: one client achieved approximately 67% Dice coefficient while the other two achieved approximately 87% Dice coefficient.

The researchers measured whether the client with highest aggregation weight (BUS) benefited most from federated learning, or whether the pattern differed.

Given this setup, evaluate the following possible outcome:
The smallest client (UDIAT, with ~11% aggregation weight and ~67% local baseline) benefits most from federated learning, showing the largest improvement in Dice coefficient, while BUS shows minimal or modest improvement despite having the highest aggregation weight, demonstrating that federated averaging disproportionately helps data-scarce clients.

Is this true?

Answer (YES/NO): NO